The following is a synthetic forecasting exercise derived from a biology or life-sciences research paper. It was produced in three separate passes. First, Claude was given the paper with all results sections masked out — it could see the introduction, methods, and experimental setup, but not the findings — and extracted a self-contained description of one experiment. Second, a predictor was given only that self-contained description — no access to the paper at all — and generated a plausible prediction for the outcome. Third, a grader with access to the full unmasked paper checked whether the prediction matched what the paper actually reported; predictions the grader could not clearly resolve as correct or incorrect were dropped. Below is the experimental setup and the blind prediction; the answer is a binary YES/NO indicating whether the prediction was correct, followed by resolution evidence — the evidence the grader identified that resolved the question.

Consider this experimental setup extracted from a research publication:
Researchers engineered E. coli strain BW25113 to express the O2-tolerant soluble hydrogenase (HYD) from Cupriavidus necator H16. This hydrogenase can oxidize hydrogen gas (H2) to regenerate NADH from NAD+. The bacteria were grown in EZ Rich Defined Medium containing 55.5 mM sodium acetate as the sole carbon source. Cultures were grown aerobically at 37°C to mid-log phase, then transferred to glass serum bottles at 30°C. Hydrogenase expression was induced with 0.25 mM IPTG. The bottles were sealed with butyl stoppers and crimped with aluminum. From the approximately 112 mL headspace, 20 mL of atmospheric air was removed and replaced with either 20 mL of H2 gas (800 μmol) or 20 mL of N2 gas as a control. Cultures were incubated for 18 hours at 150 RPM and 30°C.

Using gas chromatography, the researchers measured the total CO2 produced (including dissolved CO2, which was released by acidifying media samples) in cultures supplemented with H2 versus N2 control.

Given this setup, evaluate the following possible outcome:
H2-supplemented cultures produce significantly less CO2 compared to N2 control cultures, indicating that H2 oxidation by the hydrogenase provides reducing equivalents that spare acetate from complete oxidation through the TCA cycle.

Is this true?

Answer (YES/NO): YES